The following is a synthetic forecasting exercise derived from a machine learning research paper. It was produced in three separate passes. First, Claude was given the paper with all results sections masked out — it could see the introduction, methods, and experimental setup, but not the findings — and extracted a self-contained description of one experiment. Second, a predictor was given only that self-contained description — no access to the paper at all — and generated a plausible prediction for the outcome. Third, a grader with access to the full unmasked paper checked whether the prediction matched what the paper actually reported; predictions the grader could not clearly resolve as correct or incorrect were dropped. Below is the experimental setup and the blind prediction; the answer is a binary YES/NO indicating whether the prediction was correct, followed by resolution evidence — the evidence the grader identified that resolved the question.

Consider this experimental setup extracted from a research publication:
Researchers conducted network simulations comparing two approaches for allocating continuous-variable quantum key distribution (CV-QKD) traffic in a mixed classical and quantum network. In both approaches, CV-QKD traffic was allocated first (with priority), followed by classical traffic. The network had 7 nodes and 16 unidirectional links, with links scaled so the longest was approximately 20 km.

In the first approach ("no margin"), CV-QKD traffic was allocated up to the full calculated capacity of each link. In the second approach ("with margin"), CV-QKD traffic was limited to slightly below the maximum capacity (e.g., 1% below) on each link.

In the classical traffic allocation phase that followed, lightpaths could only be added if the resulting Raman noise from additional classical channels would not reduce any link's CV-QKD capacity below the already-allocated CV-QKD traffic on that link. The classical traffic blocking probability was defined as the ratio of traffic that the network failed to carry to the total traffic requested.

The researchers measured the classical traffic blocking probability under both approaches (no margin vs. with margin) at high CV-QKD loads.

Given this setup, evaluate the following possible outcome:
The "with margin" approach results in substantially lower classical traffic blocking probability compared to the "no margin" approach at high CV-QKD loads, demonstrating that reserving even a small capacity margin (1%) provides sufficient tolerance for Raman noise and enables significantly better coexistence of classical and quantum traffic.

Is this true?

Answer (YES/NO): NO